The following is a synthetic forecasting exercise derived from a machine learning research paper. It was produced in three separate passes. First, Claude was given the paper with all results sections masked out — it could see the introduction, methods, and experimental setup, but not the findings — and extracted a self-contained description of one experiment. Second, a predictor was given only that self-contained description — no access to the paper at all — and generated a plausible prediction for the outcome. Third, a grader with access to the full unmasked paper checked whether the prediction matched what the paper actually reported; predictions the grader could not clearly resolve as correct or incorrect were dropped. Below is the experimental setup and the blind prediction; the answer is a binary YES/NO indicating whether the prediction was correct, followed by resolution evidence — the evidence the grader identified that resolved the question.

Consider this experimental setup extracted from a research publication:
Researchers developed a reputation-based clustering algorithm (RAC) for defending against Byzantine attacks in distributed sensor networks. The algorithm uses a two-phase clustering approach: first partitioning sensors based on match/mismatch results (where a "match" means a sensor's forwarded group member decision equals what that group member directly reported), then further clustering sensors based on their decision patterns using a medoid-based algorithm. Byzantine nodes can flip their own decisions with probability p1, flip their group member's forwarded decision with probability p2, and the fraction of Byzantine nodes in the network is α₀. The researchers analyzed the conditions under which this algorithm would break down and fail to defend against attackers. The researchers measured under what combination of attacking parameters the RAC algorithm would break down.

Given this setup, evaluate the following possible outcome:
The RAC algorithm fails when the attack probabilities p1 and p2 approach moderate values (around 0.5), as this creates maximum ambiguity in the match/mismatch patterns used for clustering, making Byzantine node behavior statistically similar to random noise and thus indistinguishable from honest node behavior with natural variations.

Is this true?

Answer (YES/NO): NO